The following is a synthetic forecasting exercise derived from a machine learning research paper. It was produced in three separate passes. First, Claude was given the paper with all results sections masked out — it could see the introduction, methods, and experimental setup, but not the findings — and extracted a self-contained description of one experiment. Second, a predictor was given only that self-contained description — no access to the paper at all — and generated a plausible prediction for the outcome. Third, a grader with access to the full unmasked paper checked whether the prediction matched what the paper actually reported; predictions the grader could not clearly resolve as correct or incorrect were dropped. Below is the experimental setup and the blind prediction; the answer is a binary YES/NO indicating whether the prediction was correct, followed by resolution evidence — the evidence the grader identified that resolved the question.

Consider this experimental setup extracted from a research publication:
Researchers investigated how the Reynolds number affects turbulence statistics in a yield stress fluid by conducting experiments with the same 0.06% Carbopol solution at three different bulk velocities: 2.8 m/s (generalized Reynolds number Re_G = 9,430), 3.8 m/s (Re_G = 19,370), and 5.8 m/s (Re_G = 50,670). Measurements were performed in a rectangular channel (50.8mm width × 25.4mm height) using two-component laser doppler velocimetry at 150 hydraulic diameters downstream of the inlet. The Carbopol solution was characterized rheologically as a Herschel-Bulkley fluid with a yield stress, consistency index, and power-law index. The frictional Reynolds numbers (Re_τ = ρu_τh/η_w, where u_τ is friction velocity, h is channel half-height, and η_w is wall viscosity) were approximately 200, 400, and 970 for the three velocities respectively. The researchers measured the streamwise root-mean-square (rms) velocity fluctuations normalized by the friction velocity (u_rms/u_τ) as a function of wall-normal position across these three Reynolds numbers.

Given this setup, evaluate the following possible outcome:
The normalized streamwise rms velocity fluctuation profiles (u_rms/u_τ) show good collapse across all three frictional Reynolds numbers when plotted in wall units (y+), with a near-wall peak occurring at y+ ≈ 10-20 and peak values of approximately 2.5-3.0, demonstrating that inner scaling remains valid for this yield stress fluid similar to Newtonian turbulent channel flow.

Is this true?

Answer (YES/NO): NO